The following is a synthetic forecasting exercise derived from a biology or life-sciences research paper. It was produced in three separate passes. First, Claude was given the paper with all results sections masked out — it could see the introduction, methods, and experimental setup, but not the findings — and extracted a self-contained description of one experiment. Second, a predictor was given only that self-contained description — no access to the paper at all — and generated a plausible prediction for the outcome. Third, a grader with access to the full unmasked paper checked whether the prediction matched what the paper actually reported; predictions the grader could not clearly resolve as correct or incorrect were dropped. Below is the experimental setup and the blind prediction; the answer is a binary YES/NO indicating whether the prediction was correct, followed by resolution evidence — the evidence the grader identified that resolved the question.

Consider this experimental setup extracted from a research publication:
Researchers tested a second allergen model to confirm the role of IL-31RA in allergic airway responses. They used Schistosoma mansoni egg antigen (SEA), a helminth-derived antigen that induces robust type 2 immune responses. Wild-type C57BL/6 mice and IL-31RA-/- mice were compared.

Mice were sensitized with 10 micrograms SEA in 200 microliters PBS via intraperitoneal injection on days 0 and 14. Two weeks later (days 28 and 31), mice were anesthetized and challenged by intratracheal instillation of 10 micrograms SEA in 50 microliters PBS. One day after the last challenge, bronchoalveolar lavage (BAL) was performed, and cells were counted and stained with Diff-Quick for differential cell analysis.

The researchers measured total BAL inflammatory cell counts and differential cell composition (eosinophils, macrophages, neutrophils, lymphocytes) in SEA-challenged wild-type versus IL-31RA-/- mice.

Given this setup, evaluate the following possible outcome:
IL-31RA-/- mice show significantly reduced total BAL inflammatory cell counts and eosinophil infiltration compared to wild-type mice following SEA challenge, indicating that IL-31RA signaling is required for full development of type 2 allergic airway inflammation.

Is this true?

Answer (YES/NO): NO